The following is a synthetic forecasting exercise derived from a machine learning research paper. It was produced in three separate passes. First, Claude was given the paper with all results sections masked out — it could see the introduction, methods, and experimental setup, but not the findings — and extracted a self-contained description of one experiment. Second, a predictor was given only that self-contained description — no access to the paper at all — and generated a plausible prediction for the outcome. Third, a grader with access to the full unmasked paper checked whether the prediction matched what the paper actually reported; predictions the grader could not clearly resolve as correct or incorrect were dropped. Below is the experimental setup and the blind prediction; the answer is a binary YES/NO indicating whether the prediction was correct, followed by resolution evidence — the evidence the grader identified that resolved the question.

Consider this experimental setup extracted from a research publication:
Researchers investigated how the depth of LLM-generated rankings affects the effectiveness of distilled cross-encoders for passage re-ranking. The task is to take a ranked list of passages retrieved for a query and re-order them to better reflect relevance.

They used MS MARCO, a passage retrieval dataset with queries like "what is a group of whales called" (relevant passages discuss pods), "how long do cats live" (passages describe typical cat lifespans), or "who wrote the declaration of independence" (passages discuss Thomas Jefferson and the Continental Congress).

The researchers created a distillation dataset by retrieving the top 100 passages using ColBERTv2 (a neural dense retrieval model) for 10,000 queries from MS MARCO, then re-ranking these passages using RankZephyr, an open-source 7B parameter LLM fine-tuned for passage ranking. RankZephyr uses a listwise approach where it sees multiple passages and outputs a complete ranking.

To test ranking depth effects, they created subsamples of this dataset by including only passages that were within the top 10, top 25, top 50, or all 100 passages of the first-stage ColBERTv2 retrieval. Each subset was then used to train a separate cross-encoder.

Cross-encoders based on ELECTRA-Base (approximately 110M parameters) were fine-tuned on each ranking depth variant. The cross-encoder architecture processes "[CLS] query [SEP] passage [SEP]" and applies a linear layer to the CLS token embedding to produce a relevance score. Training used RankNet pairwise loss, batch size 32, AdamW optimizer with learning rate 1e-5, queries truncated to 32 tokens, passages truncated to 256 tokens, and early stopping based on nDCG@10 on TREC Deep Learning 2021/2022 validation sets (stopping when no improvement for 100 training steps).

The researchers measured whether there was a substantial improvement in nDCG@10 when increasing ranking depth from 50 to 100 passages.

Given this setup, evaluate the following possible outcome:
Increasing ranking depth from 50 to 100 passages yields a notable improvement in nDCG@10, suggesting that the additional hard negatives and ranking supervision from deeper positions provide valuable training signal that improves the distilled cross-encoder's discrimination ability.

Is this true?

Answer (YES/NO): NO